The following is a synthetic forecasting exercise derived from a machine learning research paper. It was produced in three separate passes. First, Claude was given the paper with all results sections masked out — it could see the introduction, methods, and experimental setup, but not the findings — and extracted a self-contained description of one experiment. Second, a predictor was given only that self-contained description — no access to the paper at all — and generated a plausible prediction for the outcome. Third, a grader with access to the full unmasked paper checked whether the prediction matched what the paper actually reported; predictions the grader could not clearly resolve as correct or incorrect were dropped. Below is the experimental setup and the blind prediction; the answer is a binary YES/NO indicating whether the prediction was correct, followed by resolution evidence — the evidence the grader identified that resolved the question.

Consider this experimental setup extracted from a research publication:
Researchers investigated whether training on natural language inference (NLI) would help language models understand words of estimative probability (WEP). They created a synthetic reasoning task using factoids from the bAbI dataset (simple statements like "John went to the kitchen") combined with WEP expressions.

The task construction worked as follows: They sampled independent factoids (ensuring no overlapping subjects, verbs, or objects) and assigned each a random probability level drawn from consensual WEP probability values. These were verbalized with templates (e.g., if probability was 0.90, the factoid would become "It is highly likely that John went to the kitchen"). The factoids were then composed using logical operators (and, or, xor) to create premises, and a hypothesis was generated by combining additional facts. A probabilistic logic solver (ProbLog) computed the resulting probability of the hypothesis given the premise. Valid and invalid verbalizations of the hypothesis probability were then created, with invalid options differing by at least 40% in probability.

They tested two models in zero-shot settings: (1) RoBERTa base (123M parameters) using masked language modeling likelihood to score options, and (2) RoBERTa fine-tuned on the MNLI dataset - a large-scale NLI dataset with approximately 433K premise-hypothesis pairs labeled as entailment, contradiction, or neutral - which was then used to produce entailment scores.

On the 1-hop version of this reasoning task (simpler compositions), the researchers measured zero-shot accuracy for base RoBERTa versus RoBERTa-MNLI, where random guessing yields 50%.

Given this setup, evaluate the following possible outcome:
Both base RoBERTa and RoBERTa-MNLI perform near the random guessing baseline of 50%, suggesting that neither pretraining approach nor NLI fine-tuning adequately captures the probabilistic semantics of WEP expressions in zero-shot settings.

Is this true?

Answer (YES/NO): NO